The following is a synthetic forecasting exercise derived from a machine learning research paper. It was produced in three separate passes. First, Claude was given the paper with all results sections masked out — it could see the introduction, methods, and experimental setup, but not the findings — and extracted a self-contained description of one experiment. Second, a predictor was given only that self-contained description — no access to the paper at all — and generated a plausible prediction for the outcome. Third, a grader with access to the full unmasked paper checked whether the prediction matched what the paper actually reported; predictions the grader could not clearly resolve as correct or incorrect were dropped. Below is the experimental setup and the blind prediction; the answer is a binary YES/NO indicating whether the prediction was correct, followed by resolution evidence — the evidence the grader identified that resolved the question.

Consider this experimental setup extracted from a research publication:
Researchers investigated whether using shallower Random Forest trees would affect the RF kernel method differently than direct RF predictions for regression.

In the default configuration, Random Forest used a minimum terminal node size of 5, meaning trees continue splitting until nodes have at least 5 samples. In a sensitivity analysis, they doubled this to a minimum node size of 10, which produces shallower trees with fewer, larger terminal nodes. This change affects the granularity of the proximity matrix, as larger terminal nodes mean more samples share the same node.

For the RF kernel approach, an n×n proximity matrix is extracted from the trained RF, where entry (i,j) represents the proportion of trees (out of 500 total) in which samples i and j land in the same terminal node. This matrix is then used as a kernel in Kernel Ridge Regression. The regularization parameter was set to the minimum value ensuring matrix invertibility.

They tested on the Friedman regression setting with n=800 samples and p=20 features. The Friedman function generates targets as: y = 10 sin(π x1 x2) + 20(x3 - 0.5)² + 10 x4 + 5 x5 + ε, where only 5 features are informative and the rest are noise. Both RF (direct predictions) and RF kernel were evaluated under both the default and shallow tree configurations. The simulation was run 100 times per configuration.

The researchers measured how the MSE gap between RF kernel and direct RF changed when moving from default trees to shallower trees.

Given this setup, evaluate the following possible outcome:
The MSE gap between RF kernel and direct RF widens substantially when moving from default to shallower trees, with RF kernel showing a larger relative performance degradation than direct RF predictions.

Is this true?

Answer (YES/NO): NO